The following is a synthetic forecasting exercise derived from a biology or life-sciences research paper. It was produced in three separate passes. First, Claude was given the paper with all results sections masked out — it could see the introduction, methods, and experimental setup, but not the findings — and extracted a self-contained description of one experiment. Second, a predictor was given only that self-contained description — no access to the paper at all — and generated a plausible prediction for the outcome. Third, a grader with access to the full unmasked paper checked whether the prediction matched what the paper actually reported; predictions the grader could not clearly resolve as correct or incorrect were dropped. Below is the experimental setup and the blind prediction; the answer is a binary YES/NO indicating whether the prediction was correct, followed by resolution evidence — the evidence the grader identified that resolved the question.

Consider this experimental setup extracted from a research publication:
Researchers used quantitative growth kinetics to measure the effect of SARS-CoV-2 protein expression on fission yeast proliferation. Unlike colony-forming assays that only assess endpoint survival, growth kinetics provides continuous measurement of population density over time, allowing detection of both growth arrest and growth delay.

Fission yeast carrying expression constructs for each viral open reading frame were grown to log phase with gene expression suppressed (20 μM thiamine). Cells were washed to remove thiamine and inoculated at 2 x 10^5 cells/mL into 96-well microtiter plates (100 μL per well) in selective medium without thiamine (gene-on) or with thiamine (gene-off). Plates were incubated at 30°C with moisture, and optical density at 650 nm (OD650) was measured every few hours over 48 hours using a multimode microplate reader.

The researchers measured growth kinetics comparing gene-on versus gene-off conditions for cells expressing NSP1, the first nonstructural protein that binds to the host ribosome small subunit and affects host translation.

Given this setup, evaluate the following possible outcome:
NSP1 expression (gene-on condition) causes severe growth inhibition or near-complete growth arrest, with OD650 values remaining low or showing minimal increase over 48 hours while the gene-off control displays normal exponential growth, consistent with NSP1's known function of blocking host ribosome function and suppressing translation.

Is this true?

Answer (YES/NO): YES